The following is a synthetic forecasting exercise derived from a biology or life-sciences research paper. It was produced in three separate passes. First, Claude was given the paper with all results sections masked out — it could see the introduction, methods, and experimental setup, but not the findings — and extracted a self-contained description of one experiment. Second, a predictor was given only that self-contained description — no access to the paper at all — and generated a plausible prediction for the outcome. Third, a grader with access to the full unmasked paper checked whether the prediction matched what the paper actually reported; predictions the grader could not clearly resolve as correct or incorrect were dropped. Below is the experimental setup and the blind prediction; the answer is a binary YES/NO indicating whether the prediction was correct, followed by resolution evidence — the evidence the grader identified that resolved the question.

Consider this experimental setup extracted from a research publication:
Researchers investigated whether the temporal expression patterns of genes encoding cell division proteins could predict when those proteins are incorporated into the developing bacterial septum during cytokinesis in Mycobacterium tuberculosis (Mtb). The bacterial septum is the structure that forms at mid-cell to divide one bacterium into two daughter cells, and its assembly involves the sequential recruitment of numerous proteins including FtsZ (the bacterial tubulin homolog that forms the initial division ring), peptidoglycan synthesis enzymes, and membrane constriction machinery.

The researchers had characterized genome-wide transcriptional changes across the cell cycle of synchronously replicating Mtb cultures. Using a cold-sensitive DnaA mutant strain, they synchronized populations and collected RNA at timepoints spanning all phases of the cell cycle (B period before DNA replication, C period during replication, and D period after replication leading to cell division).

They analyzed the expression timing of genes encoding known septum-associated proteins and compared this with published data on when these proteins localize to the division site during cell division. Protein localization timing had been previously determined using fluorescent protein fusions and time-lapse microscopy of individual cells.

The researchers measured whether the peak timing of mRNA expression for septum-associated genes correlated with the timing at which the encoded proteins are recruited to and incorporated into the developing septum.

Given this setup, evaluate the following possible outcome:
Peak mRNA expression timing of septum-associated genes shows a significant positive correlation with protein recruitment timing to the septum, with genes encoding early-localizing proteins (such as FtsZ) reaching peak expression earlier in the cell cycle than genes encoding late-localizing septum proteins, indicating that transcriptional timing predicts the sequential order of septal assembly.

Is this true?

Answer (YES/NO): YES